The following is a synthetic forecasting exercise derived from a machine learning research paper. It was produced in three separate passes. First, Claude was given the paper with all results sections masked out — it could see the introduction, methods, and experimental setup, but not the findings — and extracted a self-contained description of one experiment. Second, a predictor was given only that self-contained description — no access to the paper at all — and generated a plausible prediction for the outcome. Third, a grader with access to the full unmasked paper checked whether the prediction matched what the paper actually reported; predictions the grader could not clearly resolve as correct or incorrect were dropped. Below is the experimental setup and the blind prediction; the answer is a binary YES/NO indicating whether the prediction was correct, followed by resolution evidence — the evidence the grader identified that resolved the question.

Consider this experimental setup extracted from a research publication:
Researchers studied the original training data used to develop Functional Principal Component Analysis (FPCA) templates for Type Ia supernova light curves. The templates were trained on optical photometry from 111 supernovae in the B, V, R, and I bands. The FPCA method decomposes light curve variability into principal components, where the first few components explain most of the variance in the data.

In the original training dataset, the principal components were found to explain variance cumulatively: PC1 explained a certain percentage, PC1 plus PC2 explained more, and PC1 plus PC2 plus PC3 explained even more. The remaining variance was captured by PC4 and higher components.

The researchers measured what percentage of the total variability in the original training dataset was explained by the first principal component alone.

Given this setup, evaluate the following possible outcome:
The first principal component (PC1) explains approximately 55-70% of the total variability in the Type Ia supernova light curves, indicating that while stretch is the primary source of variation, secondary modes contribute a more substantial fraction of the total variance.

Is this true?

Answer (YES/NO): NO